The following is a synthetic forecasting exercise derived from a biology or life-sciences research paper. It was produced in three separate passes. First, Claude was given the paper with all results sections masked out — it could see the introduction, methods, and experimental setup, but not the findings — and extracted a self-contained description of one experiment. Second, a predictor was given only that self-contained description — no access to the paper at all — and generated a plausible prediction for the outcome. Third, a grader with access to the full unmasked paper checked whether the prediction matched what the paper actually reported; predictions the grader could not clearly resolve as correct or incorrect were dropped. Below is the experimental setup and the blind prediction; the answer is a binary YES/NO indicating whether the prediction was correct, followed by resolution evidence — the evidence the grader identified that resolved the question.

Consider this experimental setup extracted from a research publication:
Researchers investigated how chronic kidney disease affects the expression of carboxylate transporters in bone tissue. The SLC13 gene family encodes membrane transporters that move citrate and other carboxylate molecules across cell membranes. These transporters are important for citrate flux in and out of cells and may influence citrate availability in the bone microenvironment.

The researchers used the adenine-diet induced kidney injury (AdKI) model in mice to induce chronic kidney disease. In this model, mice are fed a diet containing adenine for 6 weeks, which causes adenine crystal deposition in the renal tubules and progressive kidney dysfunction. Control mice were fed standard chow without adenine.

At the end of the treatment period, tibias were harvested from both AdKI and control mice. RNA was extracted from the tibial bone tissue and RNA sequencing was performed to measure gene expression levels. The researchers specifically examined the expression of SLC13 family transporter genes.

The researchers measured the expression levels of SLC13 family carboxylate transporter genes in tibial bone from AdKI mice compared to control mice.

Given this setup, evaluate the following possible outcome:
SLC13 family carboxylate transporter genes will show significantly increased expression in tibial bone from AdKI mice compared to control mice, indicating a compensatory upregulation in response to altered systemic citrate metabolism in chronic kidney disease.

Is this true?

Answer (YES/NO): YES